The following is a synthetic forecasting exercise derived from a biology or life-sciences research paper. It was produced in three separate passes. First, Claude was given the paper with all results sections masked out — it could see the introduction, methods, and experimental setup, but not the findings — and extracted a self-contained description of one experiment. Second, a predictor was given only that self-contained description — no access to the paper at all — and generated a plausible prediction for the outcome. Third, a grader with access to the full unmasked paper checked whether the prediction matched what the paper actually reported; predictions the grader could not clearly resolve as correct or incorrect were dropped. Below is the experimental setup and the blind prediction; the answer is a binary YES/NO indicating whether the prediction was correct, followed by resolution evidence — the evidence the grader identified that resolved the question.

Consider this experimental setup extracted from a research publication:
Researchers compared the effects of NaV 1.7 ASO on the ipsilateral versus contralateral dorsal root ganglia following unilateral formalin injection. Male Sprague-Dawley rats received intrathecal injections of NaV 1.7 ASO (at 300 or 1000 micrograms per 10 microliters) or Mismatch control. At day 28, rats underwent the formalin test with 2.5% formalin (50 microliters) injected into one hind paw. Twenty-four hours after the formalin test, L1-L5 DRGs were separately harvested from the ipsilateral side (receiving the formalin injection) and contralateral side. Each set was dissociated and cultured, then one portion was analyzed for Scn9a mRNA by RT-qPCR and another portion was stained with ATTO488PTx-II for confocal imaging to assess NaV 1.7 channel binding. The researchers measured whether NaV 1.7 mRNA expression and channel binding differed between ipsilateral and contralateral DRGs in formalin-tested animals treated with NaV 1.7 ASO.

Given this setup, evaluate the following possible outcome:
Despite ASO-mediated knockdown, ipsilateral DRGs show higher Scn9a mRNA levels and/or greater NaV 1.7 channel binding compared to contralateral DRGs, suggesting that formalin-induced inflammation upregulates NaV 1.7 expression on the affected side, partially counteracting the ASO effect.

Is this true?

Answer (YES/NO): NO